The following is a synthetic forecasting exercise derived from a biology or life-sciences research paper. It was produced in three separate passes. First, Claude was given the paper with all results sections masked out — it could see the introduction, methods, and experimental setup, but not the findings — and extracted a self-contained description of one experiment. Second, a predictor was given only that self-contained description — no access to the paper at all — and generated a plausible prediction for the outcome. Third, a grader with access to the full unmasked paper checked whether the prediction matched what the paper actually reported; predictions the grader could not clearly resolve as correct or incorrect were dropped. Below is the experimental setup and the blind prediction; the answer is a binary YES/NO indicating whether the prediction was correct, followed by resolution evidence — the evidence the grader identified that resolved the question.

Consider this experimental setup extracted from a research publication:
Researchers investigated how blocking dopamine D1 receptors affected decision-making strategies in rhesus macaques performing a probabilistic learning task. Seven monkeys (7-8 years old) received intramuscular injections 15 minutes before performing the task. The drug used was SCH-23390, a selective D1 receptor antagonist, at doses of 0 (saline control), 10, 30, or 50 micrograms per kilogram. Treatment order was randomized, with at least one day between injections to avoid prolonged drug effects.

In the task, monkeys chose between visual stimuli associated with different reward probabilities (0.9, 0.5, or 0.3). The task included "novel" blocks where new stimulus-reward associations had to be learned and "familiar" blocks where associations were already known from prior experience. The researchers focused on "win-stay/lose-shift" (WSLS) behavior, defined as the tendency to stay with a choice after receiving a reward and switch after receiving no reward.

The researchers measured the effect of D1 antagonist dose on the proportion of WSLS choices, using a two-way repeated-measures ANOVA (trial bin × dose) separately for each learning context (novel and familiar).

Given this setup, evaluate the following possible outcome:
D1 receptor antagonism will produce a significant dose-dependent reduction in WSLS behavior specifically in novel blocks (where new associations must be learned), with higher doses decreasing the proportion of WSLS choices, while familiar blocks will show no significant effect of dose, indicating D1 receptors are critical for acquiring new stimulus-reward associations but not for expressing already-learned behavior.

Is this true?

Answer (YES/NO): NO